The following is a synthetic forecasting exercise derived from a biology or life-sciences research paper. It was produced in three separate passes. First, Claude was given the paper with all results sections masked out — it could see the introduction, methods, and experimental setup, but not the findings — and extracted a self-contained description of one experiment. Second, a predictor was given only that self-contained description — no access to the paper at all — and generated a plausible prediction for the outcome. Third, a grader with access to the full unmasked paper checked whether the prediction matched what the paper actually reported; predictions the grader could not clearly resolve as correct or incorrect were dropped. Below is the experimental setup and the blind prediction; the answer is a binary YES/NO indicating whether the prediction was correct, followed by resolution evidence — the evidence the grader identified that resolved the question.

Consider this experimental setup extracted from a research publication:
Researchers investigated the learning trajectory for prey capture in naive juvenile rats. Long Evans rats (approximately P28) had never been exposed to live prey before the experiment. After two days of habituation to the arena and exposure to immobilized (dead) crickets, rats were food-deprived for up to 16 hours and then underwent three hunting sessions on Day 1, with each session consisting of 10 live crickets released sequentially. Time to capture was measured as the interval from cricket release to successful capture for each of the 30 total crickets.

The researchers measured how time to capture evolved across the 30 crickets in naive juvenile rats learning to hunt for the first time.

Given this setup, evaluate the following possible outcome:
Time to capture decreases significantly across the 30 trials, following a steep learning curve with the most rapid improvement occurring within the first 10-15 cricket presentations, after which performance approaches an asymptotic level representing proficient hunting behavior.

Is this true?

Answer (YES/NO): NO